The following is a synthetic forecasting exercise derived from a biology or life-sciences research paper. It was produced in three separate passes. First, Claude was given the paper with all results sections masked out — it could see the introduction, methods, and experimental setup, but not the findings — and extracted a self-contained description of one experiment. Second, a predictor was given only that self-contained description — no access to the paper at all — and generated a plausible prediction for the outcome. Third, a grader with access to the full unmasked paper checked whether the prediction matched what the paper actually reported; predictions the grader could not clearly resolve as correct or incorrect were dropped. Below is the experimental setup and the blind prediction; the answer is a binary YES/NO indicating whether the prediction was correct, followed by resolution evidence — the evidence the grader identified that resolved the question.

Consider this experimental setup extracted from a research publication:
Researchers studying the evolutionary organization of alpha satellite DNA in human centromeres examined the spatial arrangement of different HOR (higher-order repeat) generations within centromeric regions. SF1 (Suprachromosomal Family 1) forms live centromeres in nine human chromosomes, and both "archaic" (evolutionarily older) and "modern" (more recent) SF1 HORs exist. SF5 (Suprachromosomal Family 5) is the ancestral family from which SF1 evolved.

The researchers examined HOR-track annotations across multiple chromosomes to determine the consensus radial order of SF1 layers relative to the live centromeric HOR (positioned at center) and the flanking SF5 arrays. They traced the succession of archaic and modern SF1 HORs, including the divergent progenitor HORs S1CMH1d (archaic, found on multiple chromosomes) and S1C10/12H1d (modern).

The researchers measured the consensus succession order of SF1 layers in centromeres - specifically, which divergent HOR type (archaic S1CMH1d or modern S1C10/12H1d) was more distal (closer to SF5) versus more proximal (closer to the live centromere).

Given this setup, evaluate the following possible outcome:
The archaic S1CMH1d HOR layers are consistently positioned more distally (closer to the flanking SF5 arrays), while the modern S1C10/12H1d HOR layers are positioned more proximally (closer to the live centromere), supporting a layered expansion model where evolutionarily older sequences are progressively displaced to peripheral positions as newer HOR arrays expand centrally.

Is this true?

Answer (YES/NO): YES